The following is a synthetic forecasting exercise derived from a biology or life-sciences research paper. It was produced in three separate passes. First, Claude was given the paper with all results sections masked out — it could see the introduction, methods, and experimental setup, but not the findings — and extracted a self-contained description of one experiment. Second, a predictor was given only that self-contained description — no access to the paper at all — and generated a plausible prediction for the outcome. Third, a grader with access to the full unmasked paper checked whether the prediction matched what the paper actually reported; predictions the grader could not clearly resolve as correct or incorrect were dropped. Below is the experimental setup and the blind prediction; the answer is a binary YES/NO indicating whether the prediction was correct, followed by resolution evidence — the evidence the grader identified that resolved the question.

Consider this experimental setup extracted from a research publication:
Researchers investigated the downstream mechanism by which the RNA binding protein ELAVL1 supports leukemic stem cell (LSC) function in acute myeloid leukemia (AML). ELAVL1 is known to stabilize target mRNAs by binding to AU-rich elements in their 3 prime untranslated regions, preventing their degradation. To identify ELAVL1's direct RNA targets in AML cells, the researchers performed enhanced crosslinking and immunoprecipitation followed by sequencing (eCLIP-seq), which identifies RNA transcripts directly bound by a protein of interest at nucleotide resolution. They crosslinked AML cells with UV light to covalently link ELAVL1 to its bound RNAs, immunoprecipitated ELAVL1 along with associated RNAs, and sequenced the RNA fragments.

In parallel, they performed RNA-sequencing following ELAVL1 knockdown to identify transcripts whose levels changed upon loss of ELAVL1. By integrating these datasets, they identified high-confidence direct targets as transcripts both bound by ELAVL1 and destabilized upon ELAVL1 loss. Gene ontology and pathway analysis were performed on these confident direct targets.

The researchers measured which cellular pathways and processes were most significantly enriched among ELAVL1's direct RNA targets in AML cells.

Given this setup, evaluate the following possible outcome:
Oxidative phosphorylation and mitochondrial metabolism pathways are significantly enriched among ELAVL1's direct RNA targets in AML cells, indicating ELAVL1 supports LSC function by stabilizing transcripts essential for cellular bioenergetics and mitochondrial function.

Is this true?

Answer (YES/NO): YES